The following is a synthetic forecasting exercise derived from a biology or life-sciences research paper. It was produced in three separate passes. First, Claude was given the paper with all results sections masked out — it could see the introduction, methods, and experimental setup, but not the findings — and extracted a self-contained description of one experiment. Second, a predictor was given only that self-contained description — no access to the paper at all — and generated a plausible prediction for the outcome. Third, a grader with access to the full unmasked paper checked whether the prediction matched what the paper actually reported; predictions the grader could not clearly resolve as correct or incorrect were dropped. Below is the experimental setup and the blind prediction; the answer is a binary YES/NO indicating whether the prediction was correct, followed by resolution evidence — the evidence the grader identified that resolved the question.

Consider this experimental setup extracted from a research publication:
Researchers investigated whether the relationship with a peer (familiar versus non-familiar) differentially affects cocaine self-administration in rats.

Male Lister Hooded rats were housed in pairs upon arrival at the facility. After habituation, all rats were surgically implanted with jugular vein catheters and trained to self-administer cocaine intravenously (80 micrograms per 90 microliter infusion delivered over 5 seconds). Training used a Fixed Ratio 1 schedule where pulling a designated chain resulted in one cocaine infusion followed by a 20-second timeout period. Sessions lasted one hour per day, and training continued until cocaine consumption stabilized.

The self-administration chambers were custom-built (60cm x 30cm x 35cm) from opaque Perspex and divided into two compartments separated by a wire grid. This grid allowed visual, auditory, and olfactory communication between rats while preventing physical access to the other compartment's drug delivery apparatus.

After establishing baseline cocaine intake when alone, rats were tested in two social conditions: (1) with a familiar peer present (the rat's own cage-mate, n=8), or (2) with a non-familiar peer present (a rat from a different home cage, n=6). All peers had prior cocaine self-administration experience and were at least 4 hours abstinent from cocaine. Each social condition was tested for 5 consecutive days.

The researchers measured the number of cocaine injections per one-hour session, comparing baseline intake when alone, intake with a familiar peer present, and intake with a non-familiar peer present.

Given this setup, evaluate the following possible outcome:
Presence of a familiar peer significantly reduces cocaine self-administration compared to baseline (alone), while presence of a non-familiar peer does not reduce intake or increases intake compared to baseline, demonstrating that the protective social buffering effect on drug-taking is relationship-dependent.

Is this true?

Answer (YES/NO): NO